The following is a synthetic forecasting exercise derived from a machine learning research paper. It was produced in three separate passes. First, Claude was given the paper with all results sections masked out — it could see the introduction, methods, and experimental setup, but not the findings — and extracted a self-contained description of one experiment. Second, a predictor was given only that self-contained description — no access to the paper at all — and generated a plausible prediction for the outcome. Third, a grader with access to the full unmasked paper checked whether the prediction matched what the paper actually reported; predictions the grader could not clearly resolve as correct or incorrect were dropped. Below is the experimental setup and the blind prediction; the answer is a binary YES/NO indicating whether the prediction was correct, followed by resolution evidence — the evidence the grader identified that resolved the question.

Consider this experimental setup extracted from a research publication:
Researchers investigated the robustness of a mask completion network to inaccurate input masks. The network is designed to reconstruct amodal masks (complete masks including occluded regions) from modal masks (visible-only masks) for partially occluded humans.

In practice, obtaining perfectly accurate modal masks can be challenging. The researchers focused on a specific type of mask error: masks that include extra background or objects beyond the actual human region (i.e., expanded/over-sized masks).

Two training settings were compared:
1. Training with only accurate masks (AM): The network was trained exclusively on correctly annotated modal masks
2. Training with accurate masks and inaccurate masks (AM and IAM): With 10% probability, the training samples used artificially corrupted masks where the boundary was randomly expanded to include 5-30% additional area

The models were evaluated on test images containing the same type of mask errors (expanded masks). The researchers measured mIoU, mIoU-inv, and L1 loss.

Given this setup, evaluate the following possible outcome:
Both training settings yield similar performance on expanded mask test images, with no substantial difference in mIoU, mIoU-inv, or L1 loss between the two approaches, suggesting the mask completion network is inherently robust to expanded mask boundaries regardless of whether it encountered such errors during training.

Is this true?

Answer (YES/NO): NO